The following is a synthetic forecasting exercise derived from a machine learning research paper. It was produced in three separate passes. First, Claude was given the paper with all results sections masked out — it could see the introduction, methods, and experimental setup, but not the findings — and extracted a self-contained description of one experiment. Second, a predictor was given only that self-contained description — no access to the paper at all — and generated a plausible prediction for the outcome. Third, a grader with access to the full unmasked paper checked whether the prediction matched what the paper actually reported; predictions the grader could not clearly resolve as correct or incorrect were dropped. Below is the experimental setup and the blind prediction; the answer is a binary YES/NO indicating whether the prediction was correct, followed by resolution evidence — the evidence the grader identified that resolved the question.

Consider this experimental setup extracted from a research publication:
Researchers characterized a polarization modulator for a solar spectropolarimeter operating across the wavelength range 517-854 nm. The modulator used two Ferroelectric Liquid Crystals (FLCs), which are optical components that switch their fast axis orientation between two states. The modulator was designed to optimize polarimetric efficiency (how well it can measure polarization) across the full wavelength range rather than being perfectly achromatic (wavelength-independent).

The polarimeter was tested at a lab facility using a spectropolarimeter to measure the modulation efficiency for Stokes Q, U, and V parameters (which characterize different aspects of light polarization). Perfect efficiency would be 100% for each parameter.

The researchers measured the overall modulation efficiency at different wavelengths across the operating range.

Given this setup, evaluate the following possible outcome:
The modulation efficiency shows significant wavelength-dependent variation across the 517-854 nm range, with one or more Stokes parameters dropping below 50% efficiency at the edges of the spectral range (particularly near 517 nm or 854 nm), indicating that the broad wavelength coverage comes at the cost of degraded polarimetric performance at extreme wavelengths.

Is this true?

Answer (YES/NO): NO